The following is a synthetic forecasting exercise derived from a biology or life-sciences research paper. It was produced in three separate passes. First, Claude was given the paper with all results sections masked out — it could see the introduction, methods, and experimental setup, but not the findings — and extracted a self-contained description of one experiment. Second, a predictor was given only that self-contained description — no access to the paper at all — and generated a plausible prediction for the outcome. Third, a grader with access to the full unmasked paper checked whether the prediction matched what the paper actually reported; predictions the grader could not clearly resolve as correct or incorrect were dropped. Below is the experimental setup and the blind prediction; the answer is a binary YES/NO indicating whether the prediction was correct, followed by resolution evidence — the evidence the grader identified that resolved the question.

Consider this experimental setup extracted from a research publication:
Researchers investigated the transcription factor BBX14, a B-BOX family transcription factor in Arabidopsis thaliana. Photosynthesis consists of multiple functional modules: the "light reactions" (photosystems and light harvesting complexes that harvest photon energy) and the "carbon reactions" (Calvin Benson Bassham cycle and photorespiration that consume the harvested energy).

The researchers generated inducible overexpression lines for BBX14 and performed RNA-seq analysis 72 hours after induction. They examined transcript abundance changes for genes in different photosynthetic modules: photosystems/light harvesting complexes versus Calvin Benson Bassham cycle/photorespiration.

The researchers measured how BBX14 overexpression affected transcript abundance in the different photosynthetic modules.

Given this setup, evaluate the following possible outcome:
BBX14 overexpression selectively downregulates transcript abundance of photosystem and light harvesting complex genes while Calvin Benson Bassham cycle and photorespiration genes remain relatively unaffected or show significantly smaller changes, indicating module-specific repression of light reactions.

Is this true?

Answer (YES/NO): NO